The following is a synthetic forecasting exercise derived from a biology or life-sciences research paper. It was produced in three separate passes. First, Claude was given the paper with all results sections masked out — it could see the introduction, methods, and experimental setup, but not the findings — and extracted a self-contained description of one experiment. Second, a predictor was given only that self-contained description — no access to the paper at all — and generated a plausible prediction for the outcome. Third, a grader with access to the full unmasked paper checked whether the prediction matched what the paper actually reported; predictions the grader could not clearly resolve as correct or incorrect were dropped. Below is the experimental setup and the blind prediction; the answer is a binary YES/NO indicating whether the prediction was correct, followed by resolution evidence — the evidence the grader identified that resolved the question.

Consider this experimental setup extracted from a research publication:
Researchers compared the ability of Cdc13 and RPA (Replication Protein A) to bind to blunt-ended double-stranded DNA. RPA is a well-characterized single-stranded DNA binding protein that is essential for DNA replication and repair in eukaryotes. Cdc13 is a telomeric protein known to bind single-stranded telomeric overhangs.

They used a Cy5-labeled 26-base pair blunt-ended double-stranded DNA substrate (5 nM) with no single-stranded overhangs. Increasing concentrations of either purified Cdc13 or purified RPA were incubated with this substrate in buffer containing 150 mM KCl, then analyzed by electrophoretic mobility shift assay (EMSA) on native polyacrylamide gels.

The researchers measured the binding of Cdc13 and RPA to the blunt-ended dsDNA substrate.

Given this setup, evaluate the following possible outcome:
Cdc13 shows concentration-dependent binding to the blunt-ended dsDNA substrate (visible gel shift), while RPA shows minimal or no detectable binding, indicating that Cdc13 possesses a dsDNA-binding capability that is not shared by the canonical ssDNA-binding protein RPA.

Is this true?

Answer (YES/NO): YES